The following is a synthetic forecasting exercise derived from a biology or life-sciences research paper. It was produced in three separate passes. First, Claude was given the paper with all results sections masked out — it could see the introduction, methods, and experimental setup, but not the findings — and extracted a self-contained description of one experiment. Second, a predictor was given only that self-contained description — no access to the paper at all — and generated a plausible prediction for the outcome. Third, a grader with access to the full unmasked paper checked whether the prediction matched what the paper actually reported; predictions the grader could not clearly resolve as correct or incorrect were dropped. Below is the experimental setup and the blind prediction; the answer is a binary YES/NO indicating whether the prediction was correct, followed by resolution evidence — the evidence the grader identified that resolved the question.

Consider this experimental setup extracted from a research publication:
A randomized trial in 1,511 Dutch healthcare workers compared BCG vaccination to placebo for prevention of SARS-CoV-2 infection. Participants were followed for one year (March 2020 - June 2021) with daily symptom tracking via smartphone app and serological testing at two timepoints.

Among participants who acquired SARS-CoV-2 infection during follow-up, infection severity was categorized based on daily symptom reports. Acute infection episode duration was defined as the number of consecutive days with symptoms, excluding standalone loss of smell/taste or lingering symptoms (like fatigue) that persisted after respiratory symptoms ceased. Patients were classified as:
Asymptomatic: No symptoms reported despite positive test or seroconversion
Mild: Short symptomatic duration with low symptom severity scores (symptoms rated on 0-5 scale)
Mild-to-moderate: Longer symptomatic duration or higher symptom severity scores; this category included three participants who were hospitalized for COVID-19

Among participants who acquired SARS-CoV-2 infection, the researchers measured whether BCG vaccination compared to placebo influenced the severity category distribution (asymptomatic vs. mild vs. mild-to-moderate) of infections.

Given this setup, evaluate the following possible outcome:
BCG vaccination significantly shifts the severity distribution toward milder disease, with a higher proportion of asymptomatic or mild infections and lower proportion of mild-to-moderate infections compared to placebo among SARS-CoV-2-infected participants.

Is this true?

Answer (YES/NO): NO